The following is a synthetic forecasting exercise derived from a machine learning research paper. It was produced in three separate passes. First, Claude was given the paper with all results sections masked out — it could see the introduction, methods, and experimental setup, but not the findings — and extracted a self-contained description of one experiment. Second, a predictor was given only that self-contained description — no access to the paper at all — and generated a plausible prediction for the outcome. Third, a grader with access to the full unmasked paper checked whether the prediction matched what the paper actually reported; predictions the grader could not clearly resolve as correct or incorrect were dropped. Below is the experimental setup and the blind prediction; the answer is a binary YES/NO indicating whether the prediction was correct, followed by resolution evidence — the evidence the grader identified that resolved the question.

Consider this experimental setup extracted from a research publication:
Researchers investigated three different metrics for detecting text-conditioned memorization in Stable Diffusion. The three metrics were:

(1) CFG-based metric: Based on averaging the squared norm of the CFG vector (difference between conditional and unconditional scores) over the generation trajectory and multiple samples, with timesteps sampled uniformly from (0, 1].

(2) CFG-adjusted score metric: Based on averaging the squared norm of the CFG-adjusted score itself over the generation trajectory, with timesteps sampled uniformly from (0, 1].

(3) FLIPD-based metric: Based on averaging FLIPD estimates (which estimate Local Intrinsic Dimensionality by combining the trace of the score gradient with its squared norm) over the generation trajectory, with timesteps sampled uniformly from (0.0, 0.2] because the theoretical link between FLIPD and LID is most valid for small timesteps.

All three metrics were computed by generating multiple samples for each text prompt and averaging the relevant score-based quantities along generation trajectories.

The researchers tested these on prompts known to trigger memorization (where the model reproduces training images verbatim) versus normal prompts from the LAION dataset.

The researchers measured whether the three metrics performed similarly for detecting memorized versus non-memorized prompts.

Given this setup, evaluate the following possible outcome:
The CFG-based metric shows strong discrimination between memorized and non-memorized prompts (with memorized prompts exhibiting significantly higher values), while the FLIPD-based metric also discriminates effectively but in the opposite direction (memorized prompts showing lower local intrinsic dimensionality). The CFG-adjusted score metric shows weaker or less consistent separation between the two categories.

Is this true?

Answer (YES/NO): NO